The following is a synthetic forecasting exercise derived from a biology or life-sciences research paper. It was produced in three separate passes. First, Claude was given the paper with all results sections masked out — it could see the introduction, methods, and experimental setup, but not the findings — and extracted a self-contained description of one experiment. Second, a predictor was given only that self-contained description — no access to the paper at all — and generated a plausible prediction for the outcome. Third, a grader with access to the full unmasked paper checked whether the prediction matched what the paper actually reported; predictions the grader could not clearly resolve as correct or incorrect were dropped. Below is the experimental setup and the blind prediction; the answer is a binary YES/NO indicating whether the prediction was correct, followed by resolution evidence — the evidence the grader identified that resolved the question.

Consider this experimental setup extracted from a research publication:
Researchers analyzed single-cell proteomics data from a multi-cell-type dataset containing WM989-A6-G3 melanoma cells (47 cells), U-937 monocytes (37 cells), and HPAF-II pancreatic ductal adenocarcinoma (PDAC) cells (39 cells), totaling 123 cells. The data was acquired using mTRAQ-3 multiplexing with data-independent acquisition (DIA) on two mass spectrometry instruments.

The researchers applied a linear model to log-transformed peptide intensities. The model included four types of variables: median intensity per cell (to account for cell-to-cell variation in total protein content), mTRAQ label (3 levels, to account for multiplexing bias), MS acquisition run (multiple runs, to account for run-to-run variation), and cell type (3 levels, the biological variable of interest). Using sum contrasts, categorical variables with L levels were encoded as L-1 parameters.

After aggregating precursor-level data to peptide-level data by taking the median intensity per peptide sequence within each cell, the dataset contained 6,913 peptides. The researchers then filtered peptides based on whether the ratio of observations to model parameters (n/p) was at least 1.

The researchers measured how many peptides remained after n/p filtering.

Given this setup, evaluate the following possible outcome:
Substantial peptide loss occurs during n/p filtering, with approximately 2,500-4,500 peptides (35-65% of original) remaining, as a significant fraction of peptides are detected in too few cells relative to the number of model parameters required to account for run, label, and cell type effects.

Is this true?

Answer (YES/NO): YES